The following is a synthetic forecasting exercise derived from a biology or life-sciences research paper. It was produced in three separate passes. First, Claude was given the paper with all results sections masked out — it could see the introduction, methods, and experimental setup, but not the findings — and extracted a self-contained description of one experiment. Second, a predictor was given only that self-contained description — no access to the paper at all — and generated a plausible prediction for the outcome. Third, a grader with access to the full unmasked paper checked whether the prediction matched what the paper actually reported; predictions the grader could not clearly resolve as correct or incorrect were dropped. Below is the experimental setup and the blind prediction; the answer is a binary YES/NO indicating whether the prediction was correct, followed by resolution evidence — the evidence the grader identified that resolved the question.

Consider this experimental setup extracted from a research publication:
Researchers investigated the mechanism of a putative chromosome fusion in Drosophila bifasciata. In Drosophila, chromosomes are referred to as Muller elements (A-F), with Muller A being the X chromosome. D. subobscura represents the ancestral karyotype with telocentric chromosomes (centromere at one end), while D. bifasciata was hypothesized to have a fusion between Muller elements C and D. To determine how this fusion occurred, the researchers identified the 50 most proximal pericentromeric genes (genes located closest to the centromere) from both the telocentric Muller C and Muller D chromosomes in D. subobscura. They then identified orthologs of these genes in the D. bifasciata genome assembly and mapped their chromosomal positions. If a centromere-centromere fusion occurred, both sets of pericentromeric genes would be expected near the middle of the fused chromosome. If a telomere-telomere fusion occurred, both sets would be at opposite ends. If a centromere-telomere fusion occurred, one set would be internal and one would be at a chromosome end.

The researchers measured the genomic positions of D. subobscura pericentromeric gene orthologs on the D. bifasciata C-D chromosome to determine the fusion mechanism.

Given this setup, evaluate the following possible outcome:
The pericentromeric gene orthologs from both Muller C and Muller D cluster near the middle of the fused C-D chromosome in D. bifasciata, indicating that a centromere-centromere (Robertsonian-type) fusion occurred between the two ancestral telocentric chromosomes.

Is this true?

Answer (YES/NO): YES